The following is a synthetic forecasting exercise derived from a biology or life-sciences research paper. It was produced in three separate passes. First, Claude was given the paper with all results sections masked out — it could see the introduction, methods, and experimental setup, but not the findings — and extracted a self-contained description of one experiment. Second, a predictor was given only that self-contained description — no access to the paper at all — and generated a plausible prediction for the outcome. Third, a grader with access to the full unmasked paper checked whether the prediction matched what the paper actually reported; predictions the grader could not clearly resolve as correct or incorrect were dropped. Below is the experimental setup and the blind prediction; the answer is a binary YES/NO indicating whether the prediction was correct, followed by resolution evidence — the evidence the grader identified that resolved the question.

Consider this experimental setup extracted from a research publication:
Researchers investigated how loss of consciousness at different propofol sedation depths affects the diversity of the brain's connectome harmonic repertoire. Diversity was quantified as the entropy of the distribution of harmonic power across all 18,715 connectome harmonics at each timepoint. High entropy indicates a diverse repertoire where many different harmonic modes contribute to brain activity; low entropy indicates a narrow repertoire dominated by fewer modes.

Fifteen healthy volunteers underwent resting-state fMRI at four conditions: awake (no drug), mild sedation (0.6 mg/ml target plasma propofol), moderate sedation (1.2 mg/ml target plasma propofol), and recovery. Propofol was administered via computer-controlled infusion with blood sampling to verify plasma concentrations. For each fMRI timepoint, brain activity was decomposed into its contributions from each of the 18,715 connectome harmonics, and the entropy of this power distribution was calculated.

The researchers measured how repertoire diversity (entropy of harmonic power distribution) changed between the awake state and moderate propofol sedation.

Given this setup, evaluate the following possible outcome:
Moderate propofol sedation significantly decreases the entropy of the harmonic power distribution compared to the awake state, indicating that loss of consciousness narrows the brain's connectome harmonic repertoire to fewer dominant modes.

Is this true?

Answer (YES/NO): YES